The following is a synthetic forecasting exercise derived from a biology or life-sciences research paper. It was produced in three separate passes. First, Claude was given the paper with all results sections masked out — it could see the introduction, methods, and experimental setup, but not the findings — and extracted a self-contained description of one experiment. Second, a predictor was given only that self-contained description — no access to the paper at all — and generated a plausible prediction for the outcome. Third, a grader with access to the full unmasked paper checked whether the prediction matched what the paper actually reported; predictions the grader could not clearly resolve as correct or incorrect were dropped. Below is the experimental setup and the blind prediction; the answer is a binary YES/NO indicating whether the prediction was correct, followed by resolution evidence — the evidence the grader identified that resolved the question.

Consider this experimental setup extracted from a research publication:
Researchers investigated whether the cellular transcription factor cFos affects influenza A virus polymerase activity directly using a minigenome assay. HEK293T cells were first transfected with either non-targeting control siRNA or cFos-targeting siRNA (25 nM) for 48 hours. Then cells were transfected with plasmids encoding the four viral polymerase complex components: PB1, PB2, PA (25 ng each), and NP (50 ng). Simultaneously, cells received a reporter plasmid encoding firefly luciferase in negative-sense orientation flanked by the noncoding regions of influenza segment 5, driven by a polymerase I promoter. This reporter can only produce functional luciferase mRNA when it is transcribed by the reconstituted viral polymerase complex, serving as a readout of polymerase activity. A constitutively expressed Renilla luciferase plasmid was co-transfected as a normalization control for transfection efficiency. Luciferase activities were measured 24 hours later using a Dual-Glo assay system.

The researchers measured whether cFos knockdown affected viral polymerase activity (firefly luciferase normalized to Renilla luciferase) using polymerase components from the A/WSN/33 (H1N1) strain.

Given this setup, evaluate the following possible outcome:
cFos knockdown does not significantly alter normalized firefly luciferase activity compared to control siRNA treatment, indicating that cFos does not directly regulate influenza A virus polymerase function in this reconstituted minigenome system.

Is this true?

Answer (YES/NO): NO